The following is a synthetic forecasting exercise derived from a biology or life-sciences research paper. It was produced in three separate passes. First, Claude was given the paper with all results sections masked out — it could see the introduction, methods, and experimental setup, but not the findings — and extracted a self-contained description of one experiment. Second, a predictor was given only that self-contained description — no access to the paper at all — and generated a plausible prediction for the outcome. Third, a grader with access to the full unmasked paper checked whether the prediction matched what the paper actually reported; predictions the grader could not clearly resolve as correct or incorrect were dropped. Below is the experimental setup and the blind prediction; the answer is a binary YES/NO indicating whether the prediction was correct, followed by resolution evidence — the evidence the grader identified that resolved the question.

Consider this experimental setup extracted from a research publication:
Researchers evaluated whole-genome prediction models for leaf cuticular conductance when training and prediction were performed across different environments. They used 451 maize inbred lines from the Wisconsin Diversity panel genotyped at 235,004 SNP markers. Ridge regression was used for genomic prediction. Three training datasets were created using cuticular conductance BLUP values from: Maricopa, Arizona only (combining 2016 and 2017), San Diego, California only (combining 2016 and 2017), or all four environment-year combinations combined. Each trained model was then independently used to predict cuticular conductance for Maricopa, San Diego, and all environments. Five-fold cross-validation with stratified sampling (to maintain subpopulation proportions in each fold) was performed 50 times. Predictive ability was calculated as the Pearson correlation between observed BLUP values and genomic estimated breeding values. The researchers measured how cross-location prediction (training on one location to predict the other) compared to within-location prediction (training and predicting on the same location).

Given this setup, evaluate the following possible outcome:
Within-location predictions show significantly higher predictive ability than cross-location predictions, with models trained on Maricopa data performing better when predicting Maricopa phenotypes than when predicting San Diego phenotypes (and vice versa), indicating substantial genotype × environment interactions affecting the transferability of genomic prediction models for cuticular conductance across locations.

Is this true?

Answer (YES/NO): YES